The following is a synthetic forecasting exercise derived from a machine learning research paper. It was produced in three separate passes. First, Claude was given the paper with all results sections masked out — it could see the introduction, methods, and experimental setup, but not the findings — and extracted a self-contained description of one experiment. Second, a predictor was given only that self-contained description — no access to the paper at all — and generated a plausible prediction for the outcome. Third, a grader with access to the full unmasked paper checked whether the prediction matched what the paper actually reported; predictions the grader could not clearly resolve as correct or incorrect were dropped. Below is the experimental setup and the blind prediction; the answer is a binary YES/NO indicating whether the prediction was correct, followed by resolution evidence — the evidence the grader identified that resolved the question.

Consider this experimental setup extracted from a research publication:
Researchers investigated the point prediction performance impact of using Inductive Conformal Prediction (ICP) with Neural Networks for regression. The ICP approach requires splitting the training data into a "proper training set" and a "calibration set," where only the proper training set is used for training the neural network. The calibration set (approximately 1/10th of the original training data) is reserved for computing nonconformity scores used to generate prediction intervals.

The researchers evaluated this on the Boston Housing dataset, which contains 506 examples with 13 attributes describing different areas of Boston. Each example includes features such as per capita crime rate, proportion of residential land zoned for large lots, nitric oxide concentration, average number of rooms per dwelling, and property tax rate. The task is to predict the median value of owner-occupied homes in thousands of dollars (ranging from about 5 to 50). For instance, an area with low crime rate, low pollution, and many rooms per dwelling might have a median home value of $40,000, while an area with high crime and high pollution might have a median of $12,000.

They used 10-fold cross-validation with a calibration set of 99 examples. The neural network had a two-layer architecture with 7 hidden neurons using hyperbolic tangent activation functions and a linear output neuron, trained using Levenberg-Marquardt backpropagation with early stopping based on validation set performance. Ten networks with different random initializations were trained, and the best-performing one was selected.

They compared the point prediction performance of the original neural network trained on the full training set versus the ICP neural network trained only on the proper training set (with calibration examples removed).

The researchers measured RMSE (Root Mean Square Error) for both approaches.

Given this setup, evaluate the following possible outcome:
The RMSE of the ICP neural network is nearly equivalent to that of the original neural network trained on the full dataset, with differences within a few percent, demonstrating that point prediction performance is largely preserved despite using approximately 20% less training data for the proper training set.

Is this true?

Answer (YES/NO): NO